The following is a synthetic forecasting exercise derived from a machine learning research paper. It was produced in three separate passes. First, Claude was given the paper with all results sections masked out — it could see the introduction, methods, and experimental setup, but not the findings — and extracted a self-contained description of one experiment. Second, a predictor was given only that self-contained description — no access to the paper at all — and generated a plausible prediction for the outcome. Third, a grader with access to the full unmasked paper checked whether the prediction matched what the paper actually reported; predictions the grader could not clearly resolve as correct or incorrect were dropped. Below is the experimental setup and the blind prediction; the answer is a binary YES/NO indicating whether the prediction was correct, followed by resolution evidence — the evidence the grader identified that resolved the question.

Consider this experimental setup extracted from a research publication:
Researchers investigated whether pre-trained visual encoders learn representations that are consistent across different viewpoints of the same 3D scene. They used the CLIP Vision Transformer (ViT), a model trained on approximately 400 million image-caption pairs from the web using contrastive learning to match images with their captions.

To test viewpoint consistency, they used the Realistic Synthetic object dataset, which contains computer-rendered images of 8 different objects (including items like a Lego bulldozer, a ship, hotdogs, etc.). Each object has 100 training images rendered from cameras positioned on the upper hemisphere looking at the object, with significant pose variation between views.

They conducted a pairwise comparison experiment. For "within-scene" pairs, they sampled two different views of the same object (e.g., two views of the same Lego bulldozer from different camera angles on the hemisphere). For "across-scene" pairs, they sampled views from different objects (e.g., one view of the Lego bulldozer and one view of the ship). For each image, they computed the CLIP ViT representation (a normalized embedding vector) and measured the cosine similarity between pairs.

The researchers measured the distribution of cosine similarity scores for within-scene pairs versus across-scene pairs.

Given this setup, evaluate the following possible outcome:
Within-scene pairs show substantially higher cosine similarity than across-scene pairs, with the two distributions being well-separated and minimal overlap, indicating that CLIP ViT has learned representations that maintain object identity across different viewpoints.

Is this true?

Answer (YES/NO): YES